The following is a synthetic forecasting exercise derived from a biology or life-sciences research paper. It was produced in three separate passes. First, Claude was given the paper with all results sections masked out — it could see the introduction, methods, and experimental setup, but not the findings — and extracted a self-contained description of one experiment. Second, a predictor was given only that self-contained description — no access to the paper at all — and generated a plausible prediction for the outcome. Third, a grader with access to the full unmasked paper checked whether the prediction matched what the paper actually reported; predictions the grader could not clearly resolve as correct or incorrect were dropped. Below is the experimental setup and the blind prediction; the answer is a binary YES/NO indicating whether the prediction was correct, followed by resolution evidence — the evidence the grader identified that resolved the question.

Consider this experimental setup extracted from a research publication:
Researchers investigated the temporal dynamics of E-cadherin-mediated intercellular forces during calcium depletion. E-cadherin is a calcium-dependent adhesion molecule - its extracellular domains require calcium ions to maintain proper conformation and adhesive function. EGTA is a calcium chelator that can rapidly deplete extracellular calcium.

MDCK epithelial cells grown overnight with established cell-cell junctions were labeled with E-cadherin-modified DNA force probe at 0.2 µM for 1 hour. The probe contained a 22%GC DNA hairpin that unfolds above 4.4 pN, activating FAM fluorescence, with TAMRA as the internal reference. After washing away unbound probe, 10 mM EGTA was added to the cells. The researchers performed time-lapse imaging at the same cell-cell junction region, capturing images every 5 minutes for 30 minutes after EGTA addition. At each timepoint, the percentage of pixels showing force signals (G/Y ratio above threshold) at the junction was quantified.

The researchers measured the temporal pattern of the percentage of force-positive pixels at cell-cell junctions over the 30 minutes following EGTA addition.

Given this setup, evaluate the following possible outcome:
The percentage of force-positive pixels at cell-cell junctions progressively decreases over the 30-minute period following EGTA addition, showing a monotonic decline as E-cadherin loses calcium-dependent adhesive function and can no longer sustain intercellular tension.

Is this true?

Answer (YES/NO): YES